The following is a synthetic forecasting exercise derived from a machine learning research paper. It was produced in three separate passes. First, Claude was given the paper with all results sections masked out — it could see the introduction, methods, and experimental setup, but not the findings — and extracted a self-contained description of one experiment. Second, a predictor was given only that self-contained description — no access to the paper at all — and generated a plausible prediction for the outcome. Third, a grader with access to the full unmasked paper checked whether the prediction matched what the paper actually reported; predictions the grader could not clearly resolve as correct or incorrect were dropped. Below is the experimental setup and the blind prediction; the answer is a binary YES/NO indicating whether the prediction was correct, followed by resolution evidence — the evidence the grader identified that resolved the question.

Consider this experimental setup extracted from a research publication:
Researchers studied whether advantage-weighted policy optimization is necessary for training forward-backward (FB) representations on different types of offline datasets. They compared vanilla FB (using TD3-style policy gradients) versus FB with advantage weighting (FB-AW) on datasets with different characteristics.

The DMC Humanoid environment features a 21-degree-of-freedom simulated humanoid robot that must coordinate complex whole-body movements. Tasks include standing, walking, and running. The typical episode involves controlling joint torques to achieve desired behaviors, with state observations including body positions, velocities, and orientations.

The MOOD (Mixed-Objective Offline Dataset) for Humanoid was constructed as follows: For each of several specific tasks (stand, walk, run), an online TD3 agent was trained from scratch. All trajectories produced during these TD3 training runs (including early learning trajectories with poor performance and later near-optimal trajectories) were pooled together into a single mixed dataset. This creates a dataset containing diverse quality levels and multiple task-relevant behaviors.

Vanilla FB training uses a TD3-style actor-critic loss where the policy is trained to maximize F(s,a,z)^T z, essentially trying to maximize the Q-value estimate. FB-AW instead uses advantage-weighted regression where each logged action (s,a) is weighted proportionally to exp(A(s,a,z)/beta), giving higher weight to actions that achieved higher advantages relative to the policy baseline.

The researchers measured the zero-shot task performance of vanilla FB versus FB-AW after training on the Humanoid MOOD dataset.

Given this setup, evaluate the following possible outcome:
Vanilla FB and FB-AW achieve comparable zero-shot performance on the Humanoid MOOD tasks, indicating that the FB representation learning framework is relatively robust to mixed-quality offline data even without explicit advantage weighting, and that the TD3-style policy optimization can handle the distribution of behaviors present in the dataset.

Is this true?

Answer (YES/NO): NO